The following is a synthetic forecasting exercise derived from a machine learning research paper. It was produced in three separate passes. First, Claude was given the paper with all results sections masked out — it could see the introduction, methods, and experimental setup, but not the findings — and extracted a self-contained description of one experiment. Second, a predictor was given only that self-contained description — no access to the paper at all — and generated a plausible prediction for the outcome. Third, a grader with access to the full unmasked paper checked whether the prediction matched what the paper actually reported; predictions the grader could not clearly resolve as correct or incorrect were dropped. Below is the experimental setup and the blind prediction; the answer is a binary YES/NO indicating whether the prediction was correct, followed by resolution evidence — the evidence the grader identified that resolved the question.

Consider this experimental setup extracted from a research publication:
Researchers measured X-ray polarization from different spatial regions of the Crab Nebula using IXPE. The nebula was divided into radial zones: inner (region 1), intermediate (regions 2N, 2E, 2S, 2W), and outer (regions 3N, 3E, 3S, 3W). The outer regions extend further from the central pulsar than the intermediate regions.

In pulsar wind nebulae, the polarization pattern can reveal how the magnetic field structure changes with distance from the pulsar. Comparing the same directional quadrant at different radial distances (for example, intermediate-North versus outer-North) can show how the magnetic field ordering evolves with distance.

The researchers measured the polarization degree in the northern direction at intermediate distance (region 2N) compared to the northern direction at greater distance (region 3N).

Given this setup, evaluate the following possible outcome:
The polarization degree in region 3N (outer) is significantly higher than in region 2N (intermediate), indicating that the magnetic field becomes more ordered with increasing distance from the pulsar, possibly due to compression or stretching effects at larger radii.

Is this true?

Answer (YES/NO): YES